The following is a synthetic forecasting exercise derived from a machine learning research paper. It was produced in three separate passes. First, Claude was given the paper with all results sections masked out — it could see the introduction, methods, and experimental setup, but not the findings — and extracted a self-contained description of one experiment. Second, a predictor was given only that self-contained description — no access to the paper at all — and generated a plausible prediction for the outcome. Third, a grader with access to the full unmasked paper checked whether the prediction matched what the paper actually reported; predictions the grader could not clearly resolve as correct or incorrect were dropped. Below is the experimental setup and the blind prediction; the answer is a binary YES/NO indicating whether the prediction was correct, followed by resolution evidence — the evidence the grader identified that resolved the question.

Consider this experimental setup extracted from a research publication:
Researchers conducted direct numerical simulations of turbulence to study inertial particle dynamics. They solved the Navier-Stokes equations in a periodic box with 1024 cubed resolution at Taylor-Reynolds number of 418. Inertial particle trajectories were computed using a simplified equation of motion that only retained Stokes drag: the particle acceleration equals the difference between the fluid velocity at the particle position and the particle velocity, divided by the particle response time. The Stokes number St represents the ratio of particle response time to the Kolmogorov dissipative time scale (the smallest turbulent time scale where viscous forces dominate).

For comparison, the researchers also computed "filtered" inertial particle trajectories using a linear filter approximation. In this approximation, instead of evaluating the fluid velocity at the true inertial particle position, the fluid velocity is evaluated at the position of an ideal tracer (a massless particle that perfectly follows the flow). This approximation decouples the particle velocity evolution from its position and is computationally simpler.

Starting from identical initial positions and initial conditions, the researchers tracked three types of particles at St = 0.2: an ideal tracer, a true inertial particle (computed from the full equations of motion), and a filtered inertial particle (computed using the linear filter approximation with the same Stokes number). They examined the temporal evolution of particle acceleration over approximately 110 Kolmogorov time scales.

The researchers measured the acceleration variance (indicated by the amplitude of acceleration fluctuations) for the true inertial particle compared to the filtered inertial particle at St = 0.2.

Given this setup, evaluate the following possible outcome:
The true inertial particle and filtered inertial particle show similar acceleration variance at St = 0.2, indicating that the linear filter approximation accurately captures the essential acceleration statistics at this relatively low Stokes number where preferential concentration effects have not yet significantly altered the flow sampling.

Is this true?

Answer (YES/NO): NO